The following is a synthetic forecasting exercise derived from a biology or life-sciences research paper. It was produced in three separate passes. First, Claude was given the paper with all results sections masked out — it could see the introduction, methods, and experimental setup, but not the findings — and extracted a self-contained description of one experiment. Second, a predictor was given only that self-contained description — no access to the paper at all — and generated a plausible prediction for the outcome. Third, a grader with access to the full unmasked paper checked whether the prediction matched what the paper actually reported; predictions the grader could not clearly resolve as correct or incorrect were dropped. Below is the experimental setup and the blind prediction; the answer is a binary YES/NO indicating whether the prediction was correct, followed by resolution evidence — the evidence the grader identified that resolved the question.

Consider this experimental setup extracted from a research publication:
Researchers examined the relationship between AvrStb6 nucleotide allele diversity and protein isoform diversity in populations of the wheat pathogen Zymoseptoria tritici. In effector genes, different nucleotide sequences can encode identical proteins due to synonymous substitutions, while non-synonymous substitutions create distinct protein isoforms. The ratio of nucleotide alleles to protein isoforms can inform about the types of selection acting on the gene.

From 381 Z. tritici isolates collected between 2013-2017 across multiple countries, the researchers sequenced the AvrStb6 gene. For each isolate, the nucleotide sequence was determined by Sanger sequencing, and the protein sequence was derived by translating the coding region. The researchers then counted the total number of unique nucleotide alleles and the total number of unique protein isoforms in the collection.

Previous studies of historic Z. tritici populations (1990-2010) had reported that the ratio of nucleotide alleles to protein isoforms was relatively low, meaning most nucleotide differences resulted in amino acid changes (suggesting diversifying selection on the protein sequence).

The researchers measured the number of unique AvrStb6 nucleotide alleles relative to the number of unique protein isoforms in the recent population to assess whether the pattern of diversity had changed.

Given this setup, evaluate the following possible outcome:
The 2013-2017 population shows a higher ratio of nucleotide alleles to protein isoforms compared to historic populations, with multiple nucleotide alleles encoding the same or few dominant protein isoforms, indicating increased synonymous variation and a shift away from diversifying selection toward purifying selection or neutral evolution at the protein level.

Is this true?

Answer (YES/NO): NO